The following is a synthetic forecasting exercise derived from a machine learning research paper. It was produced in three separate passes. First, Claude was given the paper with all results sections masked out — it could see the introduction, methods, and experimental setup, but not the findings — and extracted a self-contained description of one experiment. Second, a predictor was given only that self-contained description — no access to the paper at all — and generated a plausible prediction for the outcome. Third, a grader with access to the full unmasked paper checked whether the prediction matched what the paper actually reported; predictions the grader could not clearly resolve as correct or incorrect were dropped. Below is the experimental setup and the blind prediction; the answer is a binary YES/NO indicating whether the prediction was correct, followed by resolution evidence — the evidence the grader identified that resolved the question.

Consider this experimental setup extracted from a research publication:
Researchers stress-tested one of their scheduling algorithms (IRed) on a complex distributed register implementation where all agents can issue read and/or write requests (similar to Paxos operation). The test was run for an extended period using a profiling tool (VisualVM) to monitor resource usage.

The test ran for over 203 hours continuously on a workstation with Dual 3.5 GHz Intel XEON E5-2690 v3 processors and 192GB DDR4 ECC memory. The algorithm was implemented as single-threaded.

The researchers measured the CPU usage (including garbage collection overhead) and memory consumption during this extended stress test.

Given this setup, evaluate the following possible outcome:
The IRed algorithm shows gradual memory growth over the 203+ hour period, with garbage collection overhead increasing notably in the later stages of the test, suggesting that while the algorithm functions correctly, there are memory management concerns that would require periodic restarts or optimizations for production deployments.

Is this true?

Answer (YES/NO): NO